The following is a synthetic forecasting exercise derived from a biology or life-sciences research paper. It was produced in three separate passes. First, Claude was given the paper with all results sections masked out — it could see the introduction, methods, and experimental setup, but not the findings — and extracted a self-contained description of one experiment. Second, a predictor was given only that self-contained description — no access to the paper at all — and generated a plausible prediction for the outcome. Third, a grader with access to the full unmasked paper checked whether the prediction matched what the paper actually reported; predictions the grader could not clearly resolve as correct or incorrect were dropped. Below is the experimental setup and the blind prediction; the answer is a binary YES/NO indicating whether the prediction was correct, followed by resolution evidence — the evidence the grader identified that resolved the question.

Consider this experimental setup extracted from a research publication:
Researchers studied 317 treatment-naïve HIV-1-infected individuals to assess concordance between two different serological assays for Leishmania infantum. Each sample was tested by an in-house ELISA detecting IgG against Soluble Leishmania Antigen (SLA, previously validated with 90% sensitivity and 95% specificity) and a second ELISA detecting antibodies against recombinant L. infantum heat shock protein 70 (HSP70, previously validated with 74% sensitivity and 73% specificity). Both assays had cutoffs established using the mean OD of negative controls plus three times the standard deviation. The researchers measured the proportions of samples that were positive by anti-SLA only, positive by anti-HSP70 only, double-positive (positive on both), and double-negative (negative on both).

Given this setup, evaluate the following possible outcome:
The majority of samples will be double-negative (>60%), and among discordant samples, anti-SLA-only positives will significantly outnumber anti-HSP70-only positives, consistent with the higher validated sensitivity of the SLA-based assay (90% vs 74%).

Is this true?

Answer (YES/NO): YES